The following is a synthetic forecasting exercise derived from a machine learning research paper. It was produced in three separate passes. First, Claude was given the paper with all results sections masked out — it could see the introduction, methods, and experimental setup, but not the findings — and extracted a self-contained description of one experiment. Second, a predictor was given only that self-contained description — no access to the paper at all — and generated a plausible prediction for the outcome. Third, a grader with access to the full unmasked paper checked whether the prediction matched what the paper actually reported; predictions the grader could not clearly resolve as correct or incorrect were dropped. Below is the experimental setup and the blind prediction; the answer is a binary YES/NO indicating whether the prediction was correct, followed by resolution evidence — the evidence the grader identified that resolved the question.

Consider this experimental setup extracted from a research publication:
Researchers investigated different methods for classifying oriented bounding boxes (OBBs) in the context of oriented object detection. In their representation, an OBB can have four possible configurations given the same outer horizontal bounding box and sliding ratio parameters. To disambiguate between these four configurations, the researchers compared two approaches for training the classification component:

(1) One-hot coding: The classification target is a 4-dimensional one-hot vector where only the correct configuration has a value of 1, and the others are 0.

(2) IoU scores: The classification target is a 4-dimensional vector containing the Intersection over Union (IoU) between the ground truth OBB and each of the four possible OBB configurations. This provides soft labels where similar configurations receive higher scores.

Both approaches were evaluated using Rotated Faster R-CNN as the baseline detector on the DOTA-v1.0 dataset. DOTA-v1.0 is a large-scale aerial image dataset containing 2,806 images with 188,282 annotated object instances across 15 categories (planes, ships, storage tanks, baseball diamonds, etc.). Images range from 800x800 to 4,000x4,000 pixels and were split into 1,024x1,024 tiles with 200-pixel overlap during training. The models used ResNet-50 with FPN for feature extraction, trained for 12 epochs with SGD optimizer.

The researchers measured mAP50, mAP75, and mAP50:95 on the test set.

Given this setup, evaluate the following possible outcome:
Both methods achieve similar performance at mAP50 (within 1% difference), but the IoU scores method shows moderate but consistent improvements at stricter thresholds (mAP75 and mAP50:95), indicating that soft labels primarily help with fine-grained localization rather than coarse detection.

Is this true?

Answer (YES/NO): NO